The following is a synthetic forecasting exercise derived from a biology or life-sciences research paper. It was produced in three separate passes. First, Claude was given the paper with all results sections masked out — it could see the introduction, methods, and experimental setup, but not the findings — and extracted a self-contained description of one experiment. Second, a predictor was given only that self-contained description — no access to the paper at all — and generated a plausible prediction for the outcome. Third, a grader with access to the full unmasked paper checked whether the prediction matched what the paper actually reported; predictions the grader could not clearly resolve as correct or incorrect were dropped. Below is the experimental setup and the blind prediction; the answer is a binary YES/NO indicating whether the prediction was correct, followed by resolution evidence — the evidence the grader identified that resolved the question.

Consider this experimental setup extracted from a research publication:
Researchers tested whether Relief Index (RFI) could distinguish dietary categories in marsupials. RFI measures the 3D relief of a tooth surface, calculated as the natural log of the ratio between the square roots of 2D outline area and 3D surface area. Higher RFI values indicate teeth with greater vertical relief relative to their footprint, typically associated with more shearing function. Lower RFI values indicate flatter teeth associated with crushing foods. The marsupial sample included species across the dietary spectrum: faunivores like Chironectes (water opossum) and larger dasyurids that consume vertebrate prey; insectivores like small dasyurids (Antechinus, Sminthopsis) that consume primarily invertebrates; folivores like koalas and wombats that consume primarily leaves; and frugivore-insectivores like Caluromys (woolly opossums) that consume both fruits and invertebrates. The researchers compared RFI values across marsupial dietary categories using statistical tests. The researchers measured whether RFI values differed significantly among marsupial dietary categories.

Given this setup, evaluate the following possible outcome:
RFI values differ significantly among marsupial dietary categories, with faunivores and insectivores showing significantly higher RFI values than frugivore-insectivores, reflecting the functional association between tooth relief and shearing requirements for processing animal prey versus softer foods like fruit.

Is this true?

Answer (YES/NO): NO